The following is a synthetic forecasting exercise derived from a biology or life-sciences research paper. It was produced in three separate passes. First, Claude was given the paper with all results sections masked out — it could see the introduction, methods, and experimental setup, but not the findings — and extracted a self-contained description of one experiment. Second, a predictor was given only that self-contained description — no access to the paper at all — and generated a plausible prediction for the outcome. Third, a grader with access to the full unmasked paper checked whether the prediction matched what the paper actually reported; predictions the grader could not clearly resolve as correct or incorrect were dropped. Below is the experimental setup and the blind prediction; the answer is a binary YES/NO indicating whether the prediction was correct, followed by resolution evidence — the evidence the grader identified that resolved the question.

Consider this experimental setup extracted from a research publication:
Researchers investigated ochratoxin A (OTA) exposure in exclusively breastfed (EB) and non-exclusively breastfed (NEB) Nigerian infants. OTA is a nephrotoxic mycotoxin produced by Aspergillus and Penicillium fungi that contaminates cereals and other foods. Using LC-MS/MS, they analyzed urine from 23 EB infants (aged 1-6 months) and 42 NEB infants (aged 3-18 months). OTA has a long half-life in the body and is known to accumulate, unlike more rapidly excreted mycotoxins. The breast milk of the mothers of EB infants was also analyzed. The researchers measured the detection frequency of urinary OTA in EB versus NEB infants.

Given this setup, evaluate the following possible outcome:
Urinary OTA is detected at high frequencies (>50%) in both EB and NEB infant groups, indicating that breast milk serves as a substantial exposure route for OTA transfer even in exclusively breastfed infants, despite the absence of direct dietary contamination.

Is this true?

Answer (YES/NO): NO